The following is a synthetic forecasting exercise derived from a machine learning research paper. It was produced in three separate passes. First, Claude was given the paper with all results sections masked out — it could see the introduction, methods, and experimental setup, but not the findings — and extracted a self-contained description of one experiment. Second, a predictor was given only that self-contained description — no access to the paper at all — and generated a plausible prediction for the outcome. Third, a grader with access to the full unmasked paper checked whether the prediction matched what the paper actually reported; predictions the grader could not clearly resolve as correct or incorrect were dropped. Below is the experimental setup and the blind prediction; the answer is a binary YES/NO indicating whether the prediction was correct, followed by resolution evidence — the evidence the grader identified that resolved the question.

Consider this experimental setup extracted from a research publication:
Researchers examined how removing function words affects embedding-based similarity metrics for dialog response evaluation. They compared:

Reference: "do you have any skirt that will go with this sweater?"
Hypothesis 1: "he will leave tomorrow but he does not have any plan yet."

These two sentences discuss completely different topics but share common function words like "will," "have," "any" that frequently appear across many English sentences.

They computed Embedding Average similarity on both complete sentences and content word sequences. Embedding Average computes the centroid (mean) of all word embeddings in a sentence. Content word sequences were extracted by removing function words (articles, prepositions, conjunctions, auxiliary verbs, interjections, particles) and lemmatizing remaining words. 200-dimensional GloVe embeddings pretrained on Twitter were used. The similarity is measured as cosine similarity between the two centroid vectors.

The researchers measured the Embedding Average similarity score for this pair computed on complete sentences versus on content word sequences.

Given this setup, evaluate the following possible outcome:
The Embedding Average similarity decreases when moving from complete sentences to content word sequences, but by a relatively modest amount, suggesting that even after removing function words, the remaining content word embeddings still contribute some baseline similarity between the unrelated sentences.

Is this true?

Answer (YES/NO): NO